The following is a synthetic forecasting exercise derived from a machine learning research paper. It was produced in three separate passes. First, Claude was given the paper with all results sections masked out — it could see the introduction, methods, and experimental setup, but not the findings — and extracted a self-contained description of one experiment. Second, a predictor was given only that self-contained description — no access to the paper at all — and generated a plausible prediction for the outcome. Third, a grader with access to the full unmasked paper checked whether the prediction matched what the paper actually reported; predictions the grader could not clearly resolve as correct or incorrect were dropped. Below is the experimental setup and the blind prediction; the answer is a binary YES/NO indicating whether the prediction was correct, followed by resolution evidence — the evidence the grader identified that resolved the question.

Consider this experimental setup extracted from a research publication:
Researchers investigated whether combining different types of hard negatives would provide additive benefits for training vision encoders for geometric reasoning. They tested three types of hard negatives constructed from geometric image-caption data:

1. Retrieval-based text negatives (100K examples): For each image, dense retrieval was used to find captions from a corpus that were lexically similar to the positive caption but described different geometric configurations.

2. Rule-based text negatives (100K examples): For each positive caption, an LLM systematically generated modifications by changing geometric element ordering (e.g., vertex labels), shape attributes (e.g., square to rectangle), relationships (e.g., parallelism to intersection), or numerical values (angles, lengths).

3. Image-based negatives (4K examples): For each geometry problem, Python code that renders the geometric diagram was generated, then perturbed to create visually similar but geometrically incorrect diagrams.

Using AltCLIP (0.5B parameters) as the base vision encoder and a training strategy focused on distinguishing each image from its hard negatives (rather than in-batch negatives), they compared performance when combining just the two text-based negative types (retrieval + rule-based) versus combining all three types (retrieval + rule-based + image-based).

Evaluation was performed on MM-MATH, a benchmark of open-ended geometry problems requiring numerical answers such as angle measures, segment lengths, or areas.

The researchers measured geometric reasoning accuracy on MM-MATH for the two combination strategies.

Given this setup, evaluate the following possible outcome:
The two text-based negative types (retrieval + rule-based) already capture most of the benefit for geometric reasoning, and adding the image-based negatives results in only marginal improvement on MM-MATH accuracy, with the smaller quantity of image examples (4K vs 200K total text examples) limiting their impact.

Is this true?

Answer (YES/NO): NO